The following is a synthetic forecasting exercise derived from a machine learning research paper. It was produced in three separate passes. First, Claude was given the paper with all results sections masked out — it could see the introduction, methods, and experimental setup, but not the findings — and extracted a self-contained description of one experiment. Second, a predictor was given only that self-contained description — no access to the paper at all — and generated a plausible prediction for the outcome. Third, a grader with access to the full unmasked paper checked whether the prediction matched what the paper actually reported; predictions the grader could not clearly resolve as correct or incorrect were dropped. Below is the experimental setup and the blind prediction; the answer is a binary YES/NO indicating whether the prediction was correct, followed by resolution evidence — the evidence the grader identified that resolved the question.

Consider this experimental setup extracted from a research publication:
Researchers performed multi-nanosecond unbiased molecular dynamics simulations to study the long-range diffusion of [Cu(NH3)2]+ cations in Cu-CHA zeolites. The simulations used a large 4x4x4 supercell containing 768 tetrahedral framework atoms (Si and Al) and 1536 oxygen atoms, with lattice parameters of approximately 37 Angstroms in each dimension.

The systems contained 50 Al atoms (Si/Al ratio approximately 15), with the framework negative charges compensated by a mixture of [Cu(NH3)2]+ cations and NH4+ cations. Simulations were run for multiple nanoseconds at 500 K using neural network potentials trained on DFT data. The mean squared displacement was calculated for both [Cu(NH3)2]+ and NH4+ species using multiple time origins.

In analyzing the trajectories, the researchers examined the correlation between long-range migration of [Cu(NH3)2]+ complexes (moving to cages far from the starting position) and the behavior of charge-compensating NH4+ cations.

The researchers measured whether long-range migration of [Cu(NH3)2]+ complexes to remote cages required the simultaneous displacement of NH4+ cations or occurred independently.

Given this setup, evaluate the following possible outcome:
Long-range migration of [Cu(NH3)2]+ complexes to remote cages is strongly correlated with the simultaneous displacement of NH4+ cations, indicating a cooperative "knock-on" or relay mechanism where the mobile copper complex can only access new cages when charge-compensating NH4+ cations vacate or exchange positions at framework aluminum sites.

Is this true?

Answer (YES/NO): YES